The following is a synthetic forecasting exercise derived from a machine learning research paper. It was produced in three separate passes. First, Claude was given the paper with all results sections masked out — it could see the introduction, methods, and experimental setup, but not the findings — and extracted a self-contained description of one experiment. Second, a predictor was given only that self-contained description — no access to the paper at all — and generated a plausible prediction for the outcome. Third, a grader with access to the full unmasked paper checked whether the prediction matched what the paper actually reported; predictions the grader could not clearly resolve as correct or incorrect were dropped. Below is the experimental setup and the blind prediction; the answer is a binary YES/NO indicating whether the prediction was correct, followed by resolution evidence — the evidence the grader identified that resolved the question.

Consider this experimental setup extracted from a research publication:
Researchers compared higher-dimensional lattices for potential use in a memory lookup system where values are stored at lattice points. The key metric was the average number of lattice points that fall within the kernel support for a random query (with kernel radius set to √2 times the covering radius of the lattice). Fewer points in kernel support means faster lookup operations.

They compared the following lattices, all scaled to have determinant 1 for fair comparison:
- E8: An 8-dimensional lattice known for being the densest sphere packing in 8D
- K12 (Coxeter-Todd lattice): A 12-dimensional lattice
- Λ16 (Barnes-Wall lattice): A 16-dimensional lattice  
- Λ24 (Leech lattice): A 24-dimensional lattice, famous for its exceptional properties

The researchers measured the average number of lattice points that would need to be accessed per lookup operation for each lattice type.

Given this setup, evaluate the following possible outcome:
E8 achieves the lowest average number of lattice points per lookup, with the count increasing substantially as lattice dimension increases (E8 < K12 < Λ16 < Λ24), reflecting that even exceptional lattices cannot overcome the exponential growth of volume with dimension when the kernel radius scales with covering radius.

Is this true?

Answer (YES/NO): YES